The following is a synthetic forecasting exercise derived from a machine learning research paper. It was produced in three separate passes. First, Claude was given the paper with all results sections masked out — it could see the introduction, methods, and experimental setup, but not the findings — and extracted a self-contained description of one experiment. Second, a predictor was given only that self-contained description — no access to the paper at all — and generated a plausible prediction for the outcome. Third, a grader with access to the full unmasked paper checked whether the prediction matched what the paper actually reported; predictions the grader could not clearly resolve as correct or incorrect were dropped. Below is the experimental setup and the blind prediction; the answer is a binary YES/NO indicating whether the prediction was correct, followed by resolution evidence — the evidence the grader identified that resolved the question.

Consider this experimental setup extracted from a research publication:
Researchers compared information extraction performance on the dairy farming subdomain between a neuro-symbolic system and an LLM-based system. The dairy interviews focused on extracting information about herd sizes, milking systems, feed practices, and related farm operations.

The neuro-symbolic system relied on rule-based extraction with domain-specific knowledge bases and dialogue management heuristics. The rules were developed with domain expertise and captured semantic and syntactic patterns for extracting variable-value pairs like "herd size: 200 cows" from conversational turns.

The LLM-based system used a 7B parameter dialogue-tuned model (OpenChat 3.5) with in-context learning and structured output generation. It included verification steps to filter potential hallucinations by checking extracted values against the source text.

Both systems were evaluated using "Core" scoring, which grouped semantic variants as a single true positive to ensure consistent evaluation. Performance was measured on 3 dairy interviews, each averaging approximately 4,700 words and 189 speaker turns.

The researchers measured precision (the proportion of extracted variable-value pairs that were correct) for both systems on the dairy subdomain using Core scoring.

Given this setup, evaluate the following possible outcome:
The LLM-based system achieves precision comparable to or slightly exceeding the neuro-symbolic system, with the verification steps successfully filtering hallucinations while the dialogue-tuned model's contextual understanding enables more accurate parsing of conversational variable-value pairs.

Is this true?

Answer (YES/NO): NO